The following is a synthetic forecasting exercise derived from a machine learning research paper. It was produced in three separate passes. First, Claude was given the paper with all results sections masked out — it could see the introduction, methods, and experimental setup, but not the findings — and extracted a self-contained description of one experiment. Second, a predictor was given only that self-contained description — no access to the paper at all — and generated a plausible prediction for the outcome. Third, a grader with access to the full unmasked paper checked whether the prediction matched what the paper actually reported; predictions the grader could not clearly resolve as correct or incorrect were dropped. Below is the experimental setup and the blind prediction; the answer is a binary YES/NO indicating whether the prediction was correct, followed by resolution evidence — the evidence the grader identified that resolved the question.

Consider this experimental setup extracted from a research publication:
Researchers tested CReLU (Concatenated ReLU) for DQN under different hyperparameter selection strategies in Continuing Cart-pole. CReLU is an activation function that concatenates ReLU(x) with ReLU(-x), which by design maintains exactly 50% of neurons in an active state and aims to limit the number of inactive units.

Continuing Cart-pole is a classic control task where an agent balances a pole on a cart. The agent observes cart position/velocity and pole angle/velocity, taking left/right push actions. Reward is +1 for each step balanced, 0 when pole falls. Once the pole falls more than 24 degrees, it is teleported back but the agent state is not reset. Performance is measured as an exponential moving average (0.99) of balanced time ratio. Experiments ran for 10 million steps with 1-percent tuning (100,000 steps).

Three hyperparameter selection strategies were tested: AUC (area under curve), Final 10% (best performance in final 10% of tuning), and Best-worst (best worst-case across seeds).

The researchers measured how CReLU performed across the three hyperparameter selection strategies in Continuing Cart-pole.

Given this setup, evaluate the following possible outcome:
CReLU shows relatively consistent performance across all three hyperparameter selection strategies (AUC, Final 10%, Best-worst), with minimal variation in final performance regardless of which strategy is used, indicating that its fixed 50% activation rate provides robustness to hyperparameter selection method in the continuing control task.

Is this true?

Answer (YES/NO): NO